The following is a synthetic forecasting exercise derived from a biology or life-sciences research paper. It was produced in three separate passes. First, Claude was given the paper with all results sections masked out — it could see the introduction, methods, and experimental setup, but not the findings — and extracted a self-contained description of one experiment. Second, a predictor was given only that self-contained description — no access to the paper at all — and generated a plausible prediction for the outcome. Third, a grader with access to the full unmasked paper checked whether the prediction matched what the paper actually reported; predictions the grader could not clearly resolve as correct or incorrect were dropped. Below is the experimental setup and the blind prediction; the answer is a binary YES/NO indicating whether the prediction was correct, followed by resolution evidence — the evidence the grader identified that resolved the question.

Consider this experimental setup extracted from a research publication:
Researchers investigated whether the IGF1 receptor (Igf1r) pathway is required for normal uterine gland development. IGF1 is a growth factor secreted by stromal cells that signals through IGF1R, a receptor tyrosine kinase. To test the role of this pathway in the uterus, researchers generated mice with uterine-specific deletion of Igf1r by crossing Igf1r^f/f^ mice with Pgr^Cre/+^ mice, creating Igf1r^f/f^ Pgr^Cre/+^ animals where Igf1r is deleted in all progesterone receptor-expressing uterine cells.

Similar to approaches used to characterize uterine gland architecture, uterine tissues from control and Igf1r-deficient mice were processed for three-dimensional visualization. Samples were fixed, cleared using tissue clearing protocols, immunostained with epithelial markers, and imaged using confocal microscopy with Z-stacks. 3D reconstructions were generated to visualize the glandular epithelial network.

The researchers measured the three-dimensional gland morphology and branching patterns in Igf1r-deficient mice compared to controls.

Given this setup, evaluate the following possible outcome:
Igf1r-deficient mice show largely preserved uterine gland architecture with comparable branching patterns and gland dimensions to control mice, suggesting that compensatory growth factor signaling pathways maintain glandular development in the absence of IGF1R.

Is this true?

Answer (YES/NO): NO